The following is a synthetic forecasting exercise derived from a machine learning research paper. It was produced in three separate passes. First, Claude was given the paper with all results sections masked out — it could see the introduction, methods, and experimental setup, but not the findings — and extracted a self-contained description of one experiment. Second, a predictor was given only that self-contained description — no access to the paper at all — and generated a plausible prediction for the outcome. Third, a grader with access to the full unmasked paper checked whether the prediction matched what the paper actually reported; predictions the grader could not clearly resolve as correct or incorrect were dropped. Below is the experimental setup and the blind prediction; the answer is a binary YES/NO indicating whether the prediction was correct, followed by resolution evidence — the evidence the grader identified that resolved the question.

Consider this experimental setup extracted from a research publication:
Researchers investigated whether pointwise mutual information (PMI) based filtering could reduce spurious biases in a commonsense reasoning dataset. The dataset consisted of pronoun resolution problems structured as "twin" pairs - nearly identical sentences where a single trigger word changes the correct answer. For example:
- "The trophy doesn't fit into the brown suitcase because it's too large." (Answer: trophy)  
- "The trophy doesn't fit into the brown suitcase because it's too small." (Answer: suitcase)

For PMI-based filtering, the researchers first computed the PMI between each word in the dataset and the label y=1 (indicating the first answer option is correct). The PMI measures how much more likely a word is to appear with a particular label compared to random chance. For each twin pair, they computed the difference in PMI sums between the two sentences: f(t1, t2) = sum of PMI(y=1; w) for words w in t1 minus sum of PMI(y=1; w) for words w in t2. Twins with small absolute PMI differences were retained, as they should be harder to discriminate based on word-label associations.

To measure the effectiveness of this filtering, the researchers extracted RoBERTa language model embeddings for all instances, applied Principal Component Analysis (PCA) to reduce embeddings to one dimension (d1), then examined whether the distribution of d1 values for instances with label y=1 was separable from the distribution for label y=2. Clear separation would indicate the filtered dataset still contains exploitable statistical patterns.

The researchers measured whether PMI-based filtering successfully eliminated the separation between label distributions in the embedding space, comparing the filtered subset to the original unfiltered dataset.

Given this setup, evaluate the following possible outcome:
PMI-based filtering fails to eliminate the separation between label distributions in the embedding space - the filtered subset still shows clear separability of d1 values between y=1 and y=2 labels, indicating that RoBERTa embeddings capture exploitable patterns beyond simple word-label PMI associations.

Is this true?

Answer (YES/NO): YES